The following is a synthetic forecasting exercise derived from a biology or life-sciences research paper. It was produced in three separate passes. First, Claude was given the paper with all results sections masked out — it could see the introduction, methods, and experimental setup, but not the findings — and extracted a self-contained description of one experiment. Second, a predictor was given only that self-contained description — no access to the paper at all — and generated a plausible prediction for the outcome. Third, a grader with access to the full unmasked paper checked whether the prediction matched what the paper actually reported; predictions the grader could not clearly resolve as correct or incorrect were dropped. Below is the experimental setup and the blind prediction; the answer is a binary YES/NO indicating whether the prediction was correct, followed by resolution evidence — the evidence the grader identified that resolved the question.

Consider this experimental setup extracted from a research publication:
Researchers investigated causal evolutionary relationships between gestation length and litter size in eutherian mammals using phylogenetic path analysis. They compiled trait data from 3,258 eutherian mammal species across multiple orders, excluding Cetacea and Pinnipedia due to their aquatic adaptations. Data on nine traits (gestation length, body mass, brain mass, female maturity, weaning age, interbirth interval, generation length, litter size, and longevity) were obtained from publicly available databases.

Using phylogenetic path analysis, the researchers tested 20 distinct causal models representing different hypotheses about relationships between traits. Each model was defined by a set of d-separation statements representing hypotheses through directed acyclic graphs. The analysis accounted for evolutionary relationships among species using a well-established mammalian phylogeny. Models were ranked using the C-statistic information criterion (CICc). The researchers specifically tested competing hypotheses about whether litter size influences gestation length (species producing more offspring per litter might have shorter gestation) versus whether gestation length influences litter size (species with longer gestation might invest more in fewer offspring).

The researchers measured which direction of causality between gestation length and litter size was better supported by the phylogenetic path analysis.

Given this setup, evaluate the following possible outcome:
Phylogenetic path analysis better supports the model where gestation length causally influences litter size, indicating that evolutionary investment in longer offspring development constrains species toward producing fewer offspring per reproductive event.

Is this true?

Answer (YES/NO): YES